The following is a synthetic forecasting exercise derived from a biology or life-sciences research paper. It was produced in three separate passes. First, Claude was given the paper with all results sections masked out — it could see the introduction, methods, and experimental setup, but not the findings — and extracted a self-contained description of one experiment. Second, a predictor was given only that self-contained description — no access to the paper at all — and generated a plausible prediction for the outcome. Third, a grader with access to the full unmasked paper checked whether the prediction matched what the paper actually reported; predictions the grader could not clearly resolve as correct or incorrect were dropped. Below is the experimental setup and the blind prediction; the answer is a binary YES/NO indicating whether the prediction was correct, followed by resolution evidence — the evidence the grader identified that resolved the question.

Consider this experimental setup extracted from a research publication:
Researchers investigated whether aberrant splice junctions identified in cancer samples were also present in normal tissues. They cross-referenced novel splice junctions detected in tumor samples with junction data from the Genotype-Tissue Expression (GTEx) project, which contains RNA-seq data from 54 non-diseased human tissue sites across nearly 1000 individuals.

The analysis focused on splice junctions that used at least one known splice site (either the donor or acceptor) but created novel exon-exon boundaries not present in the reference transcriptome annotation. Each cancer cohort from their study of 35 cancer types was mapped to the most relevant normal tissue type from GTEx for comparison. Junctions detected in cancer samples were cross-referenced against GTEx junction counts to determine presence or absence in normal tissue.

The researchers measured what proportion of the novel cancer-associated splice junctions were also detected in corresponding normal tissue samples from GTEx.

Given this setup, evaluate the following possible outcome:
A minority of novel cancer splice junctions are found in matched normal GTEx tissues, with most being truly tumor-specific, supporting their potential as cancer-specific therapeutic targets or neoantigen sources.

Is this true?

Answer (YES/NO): YES